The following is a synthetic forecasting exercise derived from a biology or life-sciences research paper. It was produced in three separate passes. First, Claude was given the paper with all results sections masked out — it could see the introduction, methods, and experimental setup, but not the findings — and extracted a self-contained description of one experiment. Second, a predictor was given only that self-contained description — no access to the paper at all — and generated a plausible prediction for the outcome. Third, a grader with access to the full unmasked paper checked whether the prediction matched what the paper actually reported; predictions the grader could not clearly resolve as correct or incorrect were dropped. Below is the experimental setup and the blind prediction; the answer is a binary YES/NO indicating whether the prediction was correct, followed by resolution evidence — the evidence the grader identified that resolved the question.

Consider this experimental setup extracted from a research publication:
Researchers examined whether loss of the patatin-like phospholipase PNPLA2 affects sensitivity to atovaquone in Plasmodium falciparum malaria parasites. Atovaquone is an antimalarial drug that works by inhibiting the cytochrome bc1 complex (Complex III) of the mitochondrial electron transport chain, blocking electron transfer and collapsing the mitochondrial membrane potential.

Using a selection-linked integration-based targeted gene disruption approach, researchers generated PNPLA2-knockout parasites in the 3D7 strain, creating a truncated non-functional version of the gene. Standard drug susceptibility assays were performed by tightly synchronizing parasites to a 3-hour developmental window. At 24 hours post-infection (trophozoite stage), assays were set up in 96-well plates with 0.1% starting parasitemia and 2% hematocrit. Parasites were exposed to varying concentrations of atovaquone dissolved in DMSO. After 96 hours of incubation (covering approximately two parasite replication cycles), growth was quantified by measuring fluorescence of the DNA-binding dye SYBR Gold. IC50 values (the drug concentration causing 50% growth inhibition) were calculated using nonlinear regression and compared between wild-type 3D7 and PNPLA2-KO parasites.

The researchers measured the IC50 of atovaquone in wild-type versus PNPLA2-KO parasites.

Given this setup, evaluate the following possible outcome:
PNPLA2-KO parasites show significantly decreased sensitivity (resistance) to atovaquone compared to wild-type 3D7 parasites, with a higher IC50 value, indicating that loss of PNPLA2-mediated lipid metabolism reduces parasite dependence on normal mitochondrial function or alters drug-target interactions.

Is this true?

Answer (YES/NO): NO